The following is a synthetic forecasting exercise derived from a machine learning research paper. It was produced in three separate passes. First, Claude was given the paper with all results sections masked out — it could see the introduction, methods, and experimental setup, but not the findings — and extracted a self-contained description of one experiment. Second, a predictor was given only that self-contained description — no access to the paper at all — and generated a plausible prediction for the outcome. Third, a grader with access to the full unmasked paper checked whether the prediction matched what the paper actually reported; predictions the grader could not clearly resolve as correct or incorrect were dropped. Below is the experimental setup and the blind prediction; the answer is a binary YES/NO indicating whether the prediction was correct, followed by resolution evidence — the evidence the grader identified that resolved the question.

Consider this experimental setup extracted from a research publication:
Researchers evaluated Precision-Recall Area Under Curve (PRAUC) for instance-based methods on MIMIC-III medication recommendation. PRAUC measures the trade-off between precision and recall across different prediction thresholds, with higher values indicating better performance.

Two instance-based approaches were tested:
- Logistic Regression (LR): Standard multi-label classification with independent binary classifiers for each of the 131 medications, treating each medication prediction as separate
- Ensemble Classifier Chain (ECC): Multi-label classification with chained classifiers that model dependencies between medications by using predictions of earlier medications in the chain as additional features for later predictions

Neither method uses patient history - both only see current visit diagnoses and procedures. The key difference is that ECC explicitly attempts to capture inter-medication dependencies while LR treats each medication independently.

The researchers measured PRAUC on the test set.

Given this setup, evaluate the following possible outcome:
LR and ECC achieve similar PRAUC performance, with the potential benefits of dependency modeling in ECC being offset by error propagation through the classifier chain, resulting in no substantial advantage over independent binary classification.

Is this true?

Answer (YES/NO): NO